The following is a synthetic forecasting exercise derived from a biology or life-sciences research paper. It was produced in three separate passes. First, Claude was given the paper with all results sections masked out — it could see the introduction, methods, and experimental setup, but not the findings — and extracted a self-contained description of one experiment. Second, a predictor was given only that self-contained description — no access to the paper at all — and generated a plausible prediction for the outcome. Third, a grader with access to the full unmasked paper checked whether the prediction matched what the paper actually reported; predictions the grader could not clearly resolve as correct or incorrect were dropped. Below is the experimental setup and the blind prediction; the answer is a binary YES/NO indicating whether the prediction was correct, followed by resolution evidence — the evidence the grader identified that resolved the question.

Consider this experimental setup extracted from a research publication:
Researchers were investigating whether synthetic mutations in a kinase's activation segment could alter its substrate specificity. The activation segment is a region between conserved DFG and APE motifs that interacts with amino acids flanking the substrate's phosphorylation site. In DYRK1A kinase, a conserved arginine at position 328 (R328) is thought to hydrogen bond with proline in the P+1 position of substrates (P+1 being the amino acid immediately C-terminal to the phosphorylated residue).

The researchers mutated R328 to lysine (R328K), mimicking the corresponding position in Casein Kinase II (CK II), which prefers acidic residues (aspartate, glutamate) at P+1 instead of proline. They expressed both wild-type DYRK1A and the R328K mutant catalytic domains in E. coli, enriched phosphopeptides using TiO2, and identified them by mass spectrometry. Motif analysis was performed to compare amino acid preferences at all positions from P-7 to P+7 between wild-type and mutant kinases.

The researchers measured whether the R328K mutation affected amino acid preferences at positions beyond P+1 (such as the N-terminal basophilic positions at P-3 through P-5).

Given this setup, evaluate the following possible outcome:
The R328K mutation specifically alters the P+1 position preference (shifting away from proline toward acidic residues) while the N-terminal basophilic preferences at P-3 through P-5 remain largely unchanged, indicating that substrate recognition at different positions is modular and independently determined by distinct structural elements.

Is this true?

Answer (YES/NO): NO